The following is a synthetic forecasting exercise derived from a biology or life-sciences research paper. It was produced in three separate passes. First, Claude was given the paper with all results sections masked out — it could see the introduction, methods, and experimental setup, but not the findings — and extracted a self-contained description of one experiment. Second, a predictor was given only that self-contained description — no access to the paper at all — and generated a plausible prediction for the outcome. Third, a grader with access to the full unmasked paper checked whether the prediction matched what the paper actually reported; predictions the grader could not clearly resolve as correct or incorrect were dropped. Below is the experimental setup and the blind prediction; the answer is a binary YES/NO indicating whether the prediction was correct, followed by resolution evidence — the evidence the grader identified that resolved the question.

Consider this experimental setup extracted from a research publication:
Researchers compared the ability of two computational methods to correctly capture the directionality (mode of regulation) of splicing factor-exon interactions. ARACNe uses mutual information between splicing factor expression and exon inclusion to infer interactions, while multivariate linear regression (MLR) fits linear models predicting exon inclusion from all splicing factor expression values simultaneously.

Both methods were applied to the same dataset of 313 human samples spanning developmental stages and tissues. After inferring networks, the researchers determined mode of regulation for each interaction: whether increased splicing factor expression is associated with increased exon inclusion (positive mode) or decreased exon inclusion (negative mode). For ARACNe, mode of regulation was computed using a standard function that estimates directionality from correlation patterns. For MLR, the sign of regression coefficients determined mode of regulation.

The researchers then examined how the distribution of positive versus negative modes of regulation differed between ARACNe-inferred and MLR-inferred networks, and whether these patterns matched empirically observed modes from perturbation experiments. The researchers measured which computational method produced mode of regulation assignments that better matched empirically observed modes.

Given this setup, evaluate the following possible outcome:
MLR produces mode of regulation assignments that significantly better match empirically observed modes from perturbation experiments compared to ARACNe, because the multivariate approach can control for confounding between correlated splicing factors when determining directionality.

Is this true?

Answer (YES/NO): NO